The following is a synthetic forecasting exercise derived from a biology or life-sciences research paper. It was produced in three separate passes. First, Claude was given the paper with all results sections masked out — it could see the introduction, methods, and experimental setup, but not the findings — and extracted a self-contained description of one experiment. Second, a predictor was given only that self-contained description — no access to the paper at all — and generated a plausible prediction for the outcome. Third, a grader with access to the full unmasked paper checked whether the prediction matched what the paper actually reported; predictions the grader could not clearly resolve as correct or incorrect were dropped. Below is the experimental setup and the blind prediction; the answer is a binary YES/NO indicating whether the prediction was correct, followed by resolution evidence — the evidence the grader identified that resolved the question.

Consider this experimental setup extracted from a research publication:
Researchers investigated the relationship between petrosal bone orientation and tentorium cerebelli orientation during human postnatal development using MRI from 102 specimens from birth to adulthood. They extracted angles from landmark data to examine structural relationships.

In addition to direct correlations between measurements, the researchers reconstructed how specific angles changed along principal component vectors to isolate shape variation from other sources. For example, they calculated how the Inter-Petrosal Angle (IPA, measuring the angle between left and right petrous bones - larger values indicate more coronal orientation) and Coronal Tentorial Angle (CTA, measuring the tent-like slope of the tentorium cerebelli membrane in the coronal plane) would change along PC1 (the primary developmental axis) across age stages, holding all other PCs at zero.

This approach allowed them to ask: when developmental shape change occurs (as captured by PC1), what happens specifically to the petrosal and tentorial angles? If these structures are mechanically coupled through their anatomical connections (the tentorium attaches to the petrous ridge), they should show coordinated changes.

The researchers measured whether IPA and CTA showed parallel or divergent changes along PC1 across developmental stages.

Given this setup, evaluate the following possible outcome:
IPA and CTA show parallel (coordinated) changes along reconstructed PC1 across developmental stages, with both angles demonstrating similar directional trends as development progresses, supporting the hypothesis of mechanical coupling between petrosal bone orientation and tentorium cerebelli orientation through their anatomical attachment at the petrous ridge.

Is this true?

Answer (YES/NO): NO